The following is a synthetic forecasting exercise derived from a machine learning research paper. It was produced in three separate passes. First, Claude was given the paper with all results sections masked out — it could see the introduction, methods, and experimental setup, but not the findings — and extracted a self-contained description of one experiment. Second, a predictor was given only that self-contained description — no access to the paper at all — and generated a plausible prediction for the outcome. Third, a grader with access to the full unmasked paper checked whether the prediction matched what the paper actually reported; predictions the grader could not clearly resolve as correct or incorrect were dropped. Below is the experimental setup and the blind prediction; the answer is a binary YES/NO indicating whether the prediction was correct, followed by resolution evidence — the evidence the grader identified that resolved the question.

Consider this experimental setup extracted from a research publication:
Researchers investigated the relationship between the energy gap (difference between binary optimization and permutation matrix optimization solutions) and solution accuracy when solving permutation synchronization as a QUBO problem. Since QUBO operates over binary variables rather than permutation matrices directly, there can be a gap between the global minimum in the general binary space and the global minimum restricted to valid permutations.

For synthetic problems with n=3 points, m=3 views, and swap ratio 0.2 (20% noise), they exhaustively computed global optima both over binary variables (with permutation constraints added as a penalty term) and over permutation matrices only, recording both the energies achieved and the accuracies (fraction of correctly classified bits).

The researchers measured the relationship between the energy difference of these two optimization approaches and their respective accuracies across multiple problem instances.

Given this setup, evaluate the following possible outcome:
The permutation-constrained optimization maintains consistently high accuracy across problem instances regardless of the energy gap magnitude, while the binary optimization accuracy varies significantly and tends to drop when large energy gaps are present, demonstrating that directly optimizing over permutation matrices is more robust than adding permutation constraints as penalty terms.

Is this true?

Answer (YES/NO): NO